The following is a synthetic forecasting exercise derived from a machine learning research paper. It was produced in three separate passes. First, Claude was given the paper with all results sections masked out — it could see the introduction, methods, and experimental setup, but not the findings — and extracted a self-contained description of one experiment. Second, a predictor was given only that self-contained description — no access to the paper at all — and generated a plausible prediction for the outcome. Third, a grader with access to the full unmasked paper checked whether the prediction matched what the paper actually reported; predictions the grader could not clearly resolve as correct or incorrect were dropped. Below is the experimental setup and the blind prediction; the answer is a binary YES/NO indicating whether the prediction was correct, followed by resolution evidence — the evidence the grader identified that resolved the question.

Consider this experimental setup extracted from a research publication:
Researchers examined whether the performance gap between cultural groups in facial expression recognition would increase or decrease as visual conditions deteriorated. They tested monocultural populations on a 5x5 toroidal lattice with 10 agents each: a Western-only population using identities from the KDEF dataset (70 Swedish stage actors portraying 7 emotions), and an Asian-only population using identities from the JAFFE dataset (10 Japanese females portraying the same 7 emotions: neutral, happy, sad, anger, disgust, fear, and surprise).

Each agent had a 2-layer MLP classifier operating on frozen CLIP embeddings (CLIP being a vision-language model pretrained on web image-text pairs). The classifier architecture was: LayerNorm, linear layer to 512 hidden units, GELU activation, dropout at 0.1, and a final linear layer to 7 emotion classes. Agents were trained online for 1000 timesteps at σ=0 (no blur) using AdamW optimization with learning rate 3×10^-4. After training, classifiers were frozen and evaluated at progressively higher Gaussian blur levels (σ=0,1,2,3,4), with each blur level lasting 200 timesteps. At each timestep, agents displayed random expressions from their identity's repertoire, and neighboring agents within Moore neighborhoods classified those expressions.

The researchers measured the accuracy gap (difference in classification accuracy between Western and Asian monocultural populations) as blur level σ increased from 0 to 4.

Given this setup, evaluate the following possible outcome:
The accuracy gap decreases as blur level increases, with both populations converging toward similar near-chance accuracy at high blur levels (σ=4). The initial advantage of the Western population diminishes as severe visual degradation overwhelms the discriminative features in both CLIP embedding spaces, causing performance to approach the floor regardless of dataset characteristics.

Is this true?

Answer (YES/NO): NO